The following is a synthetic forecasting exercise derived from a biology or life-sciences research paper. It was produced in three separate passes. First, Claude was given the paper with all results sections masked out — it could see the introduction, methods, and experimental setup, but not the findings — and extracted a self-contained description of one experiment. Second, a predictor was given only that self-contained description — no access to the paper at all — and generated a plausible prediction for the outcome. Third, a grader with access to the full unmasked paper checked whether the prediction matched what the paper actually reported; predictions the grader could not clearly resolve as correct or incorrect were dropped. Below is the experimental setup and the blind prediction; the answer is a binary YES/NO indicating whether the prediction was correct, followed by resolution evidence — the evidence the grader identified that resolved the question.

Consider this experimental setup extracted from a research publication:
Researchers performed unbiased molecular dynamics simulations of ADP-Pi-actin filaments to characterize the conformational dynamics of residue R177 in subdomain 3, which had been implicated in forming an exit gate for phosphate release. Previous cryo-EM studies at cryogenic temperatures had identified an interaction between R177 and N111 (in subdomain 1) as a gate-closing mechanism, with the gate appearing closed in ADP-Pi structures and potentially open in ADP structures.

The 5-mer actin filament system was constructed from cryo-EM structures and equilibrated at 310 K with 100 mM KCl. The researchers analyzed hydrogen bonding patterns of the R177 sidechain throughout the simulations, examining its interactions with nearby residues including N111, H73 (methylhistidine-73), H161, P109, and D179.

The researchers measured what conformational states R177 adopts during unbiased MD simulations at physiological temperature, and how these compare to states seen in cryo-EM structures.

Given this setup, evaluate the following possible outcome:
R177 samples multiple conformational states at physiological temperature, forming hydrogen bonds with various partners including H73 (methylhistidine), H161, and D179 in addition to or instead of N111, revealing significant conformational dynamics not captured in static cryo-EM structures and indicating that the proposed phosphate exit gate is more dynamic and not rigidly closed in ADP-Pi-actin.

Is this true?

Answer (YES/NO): YES